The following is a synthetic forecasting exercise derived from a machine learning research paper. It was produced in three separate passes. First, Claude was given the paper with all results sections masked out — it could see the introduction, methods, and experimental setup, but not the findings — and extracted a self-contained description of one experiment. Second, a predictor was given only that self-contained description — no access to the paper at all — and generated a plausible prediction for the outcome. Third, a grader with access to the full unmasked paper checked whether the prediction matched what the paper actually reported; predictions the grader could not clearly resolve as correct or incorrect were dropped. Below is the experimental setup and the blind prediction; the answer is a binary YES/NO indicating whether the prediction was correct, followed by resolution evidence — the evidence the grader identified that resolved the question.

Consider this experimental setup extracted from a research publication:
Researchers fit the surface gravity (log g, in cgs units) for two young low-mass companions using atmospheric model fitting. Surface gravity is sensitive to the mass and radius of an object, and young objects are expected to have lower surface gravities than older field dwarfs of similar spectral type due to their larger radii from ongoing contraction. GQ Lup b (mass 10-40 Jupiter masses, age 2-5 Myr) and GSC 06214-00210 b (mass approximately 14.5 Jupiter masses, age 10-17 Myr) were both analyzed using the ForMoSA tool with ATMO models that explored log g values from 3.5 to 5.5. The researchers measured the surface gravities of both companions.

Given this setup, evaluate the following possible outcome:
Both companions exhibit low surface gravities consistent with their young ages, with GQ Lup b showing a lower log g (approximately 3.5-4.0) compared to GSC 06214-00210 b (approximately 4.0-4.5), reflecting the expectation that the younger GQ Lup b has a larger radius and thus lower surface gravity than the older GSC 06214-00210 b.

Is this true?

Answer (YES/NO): NO